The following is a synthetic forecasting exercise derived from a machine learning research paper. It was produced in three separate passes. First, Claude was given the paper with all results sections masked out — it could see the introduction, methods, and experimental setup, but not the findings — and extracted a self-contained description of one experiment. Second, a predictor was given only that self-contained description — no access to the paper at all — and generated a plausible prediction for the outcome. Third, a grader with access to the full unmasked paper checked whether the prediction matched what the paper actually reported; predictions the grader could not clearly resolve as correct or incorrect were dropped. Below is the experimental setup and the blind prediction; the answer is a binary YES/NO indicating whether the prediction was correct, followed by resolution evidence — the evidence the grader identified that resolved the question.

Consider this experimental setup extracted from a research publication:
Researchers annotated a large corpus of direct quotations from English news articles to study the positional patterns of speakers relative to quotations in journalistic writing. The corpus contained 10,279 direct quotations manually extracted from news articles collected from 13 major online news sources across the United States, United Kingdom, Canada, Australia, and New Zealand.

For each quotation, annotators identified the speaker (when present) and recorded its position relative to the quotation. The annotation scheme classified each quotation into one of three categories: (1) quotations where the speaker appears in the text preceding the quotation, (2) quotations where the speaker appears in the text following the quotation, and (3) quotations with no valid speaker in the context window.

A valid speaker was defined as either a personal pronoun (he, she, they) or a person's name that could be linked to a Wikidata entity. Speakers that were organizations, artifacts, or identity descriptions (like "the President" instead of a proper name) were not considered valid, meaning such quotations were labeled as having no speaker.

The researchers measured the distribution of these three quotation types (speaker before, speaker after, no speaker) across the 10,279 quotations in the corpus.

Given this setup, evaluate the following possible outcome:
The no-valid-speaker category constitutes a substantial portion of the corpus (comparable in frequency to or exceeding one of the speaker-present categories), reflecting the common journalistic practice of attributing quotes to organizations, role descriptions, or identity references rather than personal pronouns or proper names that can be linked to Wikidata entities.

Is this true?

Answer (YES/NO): NO